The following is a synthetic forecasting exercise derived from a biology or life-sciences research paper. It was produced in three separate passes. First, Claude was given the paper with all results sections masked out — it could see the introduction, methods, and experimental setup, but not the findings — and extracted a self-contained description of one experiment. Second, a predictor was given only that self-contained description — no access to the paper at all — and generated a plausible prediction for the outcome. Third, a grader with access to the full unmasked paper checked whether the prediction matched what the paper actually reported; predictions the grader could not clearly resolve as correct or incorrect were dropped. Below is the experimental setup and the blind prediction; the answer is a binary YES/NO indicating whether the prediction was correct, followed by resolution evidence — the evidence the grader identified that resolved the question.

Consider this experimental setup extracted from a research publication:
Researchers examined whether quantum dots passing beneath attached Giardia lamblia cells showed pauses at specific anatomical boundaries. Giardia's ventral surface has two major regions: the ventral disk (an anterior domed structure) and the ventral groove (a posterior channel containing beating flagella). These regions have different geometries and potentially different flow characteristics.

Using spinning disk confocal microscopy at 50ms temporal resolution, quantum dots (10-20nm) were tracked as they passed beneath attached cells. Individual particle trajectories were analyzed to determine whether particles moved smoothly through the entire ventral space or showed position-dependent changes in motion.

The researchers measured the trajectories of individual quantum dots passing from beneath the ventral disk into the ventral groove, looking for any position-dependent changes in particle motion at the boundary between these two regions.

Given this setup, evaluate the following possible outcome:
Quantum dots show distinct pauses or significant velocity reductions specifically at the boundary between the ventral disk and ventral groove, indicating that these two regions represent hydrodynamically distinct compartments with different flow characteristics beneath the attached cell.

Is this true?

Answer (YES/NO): YES